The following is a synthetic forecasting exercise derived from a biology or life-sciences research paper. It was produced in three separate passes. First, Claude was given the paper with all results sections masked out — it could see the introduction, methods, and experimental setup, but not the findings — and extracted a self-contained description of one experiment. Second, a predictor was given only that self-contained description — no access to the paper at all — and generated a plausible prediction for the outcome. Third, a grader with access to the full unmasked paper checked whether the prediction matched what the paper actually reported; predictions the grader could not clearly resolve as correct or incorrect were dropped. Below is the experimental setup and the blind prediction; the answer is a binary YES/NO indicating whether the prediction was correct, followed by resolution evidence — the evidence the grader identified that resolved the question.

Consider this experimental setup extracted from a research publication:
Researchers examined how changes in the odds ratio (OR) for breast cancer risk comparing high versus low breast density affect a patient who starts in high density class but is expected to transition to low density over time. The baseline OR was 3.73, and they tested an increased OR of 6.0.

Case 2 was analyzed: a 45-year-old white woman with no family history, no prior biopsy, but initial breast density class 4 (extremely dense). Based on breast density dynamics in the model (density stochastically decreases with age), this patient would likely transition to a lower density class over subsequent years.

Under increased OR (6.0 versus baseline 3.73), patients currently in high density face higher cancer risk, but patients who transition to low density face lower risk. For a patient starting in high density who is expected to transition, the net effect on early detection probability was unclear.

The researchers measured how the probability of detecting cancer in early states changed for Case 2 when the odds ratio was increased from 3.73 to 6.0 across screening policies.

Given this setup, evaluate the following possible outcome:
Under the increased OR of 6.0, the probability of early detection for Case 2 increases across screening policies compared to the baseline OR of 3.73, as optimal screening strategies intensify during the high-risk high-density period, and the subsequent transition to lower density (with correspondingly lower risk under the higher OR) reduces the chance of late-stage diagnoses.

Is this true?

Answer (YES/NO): NO